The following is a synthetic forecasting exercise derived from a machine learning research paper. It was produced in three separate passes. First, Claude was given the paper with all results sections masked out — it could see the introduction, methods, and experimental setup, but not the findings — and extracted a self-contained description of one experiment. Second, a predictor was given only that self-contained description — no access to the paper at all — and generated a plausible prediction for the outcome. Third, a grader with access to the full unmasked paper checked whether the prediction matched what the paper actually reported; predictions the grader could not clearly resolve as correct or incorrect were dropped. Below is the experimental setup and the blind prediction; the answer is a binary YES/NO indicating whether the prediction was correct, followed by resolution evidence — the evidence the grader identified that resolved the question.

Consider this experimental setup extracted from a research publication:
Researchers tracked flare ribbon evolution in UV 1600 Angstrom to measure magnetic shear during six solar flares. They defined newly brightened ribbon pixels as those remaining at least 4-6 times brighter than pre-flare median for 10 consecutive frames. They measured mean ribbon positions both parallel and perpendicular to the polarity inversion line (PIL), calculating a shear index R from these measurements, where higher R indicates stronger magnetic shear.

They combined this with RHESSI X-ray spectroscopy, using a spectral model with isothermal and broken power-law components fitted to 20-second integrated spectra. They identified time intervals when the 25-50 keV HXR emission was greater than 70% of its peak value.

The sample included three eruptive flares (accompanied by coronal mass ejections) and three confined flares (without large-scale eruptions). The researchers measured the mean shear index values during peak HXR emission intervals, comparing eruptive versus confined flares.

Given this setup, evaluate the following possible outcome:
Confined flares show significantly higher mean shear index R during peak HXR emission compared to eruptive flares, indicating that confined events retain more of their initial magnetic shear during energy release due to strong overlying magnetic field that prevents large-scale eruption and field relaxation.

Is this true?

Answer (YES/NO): YES